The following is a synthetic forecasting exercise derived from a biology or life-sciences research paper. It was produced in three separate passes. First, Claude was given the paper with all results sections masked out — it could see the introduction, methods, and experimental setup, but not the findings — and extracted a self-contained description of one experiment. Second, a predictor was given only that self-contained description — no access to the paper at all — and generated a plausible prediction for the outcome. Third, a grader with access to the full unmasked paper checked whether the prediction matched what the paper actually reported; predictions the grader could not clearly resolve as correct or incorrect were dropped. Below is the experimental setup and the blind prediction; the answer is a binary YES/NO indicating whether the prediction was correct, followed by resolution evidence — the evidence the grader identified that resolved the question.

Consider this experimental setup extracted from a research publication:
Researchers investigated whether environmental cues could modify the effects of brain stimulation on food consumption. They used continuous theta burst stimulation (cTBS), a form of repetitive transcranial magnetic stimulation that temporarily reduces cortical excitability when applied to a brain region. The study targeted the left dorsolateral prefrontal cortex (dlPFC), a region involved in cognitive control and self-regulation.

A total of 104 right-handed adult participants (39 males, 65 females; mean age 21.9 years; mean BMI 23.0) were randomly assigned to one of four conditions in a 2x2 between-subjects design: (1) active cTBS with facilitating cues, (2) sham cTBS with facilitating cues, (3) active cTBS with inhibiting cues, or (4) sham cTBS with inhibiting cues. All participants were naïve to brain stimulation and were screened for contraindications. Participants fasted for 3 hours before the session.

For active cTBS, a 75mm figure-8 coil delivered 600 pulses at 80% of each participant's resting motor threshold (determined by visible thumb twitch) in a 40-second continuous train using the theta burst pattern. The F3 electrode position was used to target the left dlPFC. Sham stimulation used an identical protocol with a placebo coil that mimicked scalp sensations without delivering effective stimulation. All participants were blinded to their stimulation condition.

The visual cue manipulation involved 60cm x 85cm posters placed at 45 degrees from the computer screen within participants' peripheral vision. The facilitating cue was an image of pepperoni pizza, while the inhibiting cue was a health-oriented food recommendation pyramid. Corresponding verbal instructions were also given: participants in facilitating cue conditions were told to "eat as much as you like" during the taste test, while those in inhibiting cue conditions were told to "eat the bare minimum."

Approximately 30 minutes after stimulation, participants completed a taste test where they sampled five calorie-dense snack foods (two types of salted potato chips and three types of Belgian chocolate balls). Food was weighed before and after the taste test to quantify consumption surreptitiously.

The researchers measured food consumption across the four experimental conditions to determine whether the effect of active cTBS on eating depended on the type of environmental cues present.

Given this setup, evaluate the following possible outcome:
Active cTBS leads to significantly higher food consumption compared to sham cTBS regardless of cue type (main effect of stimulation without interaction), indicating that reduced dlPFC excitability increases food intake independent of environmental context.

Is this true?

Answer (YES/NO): NO